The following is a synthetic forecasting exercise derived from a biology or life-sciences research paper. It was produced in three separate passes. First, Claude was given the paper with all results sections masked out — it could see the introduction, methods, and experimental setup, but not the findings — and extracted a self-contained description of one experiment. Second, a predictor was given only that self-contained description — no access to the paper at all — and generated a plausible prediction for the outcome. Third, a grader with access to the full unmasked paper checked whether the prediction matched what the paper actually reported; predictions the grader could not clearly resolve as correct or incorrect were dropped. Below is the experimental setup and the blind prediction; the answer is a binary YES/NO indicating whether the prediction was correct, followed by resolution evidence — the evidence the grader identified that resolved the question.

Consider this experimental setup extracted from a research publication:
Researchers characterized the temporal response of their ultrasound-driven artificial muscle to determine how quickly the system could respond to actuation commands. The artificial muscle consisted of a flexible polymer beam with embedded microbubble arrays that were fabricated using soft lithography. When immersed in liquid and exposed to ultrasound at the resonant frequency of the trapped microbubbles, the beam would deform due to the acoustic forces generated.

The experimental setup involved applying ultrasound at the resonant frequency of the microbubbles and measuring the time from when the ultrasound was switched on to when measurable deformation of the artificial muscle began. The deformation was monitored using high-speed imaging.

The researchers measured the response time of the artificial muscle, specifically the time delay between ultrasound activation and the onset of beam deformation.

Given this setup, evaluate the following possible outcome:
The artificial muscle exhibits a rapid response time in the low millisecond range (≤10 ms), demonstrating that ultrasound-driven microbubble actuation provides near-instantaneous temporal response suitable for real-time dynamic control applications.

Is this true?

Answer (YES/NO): NO